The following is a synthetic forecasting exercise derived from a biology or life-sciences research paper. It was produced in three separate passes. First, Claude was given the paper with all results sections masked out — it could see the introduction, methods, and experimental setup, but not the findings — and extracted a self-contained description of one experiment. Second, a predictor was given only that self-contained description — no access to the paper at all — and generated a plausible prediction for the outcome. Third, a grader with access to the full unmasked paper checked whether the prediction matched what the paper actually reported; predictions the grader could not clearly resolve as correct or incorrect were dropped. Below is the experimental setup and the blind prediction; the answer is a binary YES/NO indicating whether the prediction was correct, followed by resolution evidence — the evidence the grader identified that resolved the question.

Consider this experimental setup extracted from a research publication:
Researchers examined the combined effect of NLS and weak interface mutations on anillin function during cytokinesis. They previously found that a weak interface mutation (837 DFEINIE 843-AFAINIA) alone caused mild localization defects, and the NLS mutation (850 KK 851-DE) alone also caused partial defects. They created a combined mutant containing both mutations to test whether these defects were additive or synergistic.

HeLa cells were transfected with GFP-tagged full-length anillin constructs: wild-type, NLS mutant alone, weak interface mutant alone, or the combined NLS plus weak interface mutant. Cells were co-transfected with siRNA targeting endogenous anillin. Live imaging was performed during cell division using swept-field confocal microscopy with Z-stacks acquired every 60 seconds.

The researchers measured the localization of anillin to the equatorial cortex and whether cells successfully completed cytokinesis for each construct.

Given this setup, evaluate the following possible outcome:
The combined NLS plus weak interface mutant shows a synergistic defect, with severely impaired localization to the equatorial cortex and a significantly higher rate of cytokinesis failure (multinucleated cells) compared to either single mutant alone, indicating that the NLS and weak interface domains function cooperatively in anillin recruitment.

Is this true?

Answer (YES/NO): YES